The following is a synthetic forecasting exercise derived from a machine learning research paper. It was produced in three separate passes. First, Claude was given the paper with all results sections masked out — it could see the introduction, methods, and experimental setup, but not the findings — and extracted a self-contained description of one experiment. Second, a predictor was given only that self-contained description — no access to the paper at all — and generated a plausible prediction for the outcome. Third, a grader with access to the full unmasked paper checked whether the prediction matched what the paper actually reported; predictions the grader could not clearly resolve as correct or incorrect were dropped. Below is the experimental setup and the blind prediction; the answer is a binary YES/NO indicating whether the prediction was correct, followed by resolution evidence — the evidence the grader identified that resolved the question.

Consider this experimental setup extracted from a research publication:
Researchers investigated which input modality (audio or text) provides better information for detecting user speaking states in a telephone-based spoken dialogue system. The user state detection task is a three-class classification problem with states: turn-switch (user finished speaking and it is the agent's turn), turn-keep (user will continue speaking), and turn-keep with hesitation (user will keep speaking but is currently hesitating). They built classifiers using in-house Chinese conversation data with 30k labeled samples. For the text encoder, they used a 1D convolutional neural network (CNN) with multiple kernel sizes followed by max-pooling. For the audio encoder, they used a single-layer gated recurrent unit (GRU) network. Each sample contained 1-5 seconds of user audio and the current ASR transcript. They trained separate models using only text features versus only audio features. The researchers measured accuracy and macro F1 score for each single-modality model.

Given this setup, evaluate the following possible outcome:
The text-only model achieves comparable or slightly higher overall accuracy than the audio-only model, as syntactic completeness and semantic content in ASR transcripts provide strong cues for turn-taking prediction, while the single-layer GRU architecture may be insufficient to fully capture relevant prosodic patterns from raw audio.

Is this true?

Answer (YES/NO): NO